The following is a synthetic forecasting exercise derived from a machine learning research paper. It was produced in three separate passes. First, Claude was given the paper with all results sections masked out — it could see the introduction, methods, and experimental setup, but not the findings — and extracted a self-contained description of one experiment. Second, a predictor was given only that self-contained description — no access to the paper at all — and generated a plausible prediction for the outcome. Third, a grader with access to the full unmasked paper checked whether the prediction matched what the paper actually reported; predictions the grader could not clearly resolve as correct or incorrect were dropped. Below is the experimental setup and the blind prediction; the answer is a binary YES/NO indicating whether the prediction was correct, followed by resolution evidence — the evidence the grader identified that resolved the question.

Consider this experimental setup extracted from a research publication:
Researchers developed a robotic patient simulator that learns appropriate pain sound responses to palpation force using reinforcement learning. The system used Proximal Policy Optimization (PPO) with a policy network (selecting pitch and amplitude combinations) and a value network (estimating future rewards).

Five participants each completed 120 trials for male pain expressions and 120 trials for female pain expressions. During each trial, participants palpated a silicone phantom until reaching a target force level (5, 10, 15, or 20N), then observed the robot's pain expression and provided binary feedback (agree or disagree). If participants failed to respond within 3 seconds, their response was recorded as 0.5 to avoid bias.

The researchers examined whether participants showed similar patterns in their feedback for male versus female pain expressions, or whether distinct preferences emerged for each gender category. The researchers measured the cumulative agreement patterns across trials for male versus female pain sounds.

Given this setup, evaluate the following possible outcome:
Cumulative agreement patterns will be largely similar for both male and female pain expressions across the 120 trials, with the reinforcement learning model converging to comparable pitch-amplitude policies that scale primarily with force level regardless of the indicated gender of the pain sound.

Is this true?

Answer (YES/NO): NO